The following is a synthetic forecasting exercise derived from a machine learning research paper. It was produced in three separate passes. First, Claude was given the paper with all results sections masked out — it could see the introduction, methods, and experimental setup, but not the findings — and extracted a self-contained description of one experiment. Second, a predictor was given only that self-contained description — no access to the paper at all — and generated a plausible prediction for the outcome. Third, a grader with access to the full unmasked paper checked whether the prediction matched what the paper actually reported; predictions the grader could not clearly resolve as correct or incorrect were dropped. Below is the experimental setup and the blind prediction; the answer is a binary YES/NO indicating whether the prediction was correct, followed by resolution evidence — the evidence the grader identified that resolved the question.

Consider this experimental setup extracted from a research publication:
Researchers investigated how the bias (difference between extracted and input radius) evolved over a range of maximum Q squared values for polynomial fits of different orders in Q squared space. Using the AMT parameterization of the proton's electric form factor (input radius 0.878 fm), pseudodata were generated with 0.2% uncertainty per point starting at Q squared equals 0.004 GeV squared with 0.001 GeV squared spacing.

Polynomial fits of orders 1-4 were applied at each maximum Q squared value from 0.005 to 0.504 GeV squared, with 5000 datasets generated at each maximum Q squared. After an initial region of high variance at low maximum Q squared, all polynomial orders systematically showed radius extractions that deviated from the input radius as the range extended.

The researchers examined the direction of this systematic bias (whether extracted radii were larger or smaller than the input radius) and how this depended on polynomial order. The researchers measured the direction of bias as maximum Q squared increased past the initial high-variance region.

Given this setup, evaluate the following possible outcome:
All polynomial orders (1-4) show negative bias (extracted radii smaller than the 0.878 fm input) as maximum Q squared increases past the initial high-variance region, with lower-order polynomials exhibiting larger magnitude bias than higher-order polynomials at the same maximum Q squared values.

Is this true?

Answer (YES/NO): YES